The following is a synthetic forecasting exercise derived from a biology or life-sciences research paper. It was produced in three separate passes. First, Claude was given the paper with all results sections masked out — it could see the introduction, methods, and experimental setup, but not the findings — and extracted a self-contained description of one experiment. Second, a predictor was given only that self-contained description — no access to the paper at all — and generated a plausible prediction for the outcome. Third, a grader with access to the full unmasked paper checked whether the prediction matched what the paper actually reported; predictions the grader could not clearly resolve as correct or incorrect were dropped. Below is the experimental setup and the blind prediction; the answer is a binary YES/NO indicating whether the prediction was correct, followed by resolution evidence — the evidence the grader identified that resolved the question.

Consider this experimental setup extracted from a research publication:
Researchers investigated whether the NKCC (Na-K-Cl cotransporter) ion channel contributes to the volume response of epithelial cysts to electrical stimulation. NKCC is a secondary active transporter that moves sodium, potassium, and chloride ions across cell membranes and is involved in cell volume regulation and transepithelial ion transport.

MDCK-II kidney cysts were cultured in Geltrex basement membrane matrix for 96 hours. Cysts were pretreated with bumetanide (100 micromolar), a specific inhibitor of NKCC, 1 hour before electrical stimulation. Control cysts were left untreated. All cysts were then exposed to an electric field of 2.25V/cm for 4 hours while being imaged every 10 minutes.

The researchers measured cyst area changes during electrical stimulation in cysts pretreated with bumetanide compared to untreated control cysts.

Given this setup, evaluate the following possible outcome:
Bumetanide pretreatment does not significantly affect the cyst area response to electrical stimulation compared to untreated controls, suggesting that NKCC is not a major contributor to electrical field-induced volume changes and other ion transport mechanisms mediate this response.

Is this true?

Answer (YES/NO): NO